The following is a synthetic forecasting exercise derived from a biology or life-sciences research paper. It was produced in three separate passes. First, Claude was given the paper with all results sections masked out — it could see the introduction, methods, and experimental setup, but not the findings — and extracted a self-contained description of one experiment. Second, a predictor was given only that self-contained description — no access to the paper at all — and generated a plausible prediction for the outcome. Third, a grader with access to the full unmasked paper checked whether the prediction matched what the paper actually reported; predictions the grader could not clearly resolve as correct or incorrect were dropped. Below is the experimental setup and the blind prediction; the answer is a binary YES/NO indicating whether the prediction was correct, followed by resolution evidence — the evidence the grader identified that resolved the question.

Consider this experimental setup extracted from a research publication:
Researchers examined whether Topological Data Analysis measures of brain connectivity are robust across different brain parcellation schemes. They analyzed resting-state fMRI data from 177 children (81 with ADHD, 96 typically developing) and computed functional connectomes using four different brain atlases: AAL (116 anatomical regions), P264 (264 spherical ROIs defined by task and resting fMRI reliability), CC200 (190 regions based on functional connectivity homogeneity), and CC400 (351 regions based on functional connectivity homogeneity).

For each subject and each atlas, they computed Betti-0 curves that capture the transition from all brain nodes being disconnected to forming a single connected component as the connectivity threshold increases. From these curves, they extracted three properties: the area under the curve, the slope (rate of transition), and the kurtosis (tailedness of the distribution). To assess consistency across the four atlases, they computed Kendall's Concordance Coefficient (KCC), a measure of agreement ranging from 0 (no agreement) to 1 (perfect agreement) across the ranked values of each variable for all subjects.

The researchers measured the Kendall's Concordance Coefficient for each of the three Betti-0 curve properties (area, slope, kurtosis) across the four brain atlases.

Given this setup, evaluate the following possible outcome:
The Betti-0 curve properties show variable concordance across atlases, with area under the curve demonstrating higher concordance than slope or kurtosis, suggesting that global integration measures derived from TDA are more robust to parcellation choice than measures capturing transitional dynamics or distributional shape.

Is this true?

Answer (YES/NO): YES